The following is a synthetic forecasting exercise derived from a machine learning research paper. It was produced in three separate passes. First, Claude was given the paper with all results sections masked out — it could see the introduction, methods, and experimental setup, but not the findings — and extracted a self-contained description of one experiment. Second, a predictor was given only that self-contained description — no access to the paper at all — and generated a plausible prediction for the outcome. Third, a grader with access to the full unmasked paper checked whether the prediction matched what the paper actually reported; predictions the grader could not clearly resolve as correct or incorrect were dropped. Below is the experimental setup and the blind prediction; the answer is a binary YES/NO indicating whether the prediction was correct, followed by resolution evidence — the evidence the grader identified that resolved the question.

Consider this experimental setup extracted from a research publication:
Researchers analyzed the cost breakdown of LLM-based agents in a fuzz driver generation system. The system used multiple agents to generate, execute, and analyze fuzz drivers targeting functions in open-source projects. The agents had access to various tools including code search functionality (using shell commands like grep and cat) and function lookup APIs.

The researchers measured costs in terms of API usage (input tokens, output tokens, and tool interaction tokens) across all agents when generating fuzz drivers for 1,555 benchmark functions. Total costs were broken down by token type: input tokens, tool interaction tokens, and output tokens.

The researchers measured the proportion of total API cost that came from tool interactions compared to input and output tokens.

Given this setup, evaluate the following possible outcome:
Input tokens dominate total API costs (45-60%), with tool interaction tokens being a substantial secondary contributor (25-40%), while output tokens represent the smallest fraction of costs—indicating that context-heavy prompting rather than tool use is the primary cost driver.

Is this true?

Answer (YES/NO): NO